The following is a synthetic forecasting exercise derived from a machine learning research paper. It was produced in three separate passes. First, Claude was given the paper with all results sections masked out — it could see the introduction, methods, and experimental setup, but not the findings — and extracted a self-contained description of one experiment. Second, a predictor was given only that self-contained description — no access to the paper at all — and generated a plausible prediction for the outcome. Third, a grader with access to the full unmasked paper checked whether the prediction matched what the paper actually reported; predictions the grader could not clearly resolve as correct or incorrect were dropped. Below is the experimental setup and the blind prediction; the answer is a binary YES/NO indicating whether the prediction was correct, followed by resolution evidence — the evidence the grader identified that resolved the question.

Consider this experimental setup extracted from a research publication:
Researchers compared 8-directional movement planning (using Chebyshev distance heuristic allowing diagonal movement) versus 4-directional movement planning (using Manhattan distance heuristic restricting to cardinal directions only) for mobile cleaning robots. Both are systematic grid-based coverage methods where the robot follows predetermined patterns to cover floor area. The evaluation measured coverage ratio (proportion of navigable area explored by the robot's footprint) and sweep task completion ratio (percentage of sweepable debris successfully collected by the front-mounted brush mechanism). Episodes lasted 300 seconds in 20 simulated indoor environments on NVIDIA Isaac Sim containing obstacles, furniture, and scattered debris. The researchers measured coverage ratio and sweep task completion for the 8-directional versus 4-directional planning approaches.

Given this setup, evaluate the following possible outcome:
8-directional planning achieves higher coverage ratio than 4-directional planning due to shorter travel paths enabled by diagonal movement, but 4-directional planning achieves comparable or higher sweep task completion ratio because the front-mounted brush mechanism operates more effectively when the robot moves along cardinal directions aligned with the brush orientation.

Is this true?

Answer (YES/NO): NO